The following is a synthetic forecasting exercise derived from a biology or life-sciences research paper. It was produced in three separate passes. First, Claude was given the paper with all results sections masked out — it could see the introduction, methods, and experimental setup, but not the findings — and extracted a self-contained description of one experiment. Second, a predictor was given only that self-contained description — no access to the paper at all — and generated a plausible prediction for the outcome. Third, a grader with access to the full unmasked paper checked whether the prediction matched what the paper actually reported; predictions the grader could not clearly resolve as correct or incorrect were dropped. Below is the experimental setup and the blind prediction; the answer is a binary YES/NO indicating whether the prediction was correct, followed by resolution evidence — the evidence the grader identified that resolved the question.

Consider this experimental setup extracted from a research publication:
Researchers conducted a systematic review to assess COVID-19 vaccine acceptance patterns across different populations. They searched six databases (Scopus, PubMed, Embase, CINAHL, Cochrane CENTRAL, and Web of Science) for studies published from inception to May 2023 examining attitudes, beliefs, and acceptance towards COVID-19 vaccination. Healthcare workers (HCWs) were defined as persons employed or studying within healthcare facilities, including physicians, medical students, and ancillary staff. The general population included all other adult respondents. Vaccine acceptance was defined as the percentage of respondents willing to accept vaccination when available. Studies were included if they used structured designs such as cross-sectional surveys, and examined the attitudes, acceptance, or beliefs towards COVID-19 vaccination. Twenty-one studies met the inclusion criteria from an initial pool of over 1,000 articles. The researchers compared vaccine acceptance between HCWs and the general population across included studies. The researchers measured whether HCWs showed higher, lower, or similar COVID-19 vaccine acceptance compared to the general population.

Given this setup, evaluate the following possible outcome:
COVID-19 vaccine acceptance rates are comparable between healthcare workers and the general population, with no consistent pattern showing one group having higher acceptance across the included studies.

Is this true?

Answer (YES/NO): YES